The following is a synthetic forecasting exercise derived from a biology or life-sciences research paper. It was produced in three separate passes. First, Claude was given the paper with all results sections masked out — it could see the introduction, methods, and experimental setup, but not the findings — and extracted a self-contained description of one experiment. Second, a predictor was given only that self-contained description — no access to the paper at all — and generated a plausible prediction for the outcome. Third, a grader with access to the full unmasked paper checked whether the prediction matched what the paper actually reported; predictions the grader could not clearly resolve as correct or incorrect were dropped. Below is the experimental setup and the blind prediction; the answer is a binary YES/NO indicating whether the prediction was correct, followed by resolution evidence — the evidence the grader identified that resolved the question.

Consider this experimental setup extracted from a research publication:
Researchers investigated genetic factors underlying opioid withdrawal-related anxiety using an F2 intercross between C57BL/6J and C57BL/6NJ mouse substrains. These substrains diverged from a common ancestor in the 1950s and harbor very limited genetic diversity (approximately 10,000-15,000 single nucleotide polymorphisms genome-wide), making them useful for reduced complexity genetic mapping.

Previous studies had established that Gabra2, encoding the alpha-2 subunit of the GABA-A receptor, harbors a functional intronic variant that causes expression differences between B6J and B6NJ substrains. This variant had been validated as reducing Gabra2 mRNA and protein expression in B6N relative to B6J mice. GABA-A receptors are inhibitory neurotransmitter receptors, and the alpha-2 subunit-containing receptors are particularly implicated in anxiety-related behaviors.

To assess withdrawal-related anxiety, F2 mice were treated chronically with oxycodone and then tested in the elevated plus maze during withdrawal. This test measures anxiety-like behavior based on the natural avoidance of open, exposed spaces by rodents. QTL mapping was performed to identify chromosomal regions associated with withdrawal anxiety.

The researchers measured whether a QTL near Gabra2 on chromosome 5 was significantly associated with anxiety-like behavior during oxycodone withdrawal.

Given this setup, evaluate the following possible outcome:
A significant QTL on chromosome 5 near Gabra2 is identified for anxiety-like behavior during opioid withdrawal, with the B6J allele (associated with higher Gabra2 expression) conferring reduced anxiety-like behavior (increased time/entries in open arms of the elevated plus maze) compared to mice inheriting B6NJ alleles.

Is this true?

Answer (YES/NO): NO